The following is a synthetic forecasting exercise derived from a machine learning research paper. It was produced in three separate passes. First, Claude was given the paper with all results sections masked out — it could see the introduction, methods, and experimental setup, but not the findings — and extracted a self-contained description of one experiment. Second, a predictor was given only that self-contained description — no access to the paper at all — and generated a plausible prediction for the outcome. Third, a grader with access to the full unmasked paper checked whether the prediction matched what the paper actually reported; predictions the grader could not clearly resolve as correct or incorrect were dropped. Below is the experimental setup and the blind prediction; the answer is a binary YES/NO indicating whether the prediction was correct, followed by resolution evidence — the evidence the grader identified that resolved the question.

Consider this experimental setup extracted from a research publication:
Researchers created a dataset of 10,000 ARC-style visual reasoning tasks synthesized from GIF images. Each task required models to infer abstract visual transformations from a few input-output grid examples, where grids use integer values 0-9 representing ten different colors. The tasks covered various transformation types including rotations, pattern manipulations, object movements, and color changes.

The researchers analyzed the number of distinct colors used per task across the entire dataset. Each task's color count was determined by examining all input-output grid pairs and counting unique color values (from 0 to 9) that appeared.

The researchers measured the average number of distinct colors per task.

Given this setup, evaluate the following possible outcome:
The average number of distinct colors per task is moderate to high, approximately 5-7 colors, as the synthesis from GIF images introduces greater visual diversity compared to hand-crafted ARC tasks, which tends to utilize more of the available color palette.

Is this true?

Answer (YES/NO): NO